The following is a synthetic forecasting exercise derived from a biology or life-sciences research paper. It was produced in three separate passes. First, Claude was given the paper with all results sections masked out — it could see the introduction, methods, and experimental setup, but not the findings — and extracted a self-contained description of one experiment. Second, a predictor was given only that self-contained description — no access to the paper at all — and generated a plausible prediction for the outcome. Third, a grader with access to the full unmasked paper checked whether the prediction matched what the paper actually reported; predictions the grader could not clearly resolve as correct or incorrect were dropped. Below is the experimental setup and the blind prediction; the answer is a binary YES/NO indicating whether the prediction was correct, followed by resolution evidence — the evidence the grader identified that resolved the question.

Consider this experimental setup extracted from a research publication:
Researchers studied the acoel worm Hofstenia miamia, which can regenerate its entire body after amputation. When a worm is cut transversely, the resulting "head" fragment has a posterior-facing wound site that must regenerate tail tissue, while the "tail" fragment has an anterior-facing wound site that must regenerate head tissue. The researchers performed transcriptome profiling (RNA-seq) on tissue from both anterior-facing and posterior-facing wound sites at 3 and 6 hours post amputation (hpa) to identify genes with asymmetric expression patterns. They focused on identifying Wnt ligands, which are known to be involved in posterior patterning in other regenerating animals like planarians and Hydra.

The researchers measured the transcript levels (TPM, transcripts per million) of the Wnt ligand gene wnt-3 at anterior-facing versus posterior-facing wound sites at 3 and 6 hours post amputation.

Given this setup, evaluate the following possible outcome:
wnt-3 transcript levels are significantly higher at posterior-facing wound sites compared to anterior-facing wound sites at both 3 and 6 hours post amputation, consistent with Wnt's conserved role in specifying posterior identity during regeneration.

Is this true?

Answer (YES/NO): YES